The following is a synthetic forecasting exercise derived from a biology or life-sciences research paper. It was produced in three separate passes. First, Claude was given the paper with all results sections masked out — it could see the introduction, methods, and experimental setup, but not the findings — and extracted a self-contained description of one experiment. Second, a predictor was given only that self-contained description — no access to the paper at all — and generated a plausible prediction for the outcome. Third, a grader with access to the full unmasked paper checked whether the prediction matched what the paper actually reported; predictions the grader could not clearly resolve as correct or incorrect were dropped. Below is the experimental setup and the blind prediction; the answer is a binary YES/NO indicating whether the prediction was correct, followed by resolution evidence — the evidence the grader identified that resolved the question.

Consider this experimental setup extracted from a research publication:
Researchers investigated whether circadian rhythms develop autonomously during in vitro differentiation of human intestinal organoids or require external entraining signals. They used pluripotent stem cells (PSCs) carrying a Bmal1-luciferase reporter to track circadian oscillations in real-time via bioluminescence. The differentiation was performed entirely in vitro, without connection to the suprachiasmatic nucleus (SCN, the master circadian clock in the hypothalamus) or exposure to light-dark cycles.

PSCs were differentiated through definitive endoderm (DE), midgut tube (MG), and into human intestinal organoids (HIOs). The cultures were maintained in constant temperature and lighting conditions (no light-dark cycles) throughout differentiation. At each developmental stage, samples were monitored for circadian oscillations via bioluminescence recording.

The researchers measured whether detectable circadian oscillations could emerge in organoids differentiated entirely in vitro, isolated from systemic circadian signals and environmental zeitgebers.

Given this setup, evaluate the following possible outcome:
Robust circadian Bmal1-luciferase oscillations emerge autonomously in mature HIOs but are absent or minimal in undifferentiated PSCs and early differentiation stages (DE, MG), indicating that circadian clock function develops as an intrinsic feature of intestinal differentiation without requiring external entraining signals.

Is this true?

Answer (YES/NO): NO